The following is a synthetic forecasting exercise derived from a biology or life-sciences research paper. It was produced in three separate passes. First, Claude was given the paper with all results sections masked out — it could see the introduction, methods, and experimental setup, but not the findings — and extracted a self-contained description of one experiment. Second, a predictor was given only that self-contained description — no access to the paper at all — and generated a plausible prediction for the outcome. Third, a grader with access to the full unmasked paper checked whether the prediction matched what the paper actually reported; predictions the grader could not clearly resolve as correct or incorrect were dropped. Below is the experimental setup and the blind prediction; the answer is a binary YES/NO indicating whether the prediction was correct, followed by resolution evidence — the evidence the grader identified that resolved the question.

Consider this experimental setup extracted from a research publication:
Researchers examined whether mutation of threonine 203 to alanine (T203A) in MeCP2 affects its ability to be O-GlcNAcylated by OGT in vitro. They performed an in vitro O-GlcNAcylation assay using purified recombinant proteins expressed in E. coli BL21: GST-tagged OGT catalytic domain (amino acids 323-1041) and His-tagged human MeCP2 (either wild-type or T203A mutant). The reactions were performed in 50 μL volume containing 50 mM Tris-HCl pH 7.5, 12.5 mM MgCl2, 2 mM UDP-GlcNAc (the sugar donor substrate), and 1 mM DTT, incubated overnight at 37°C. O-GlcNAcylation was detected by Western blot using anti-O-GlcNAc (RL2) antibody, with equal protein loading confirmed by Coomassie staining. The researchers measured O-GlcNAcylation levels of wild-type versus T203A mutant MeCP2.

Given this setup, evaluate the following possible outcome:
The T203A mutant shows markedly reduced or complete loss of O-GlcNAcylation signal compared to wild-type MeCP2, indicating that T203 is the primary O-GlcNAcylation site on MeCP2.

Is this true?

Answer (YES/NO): YES